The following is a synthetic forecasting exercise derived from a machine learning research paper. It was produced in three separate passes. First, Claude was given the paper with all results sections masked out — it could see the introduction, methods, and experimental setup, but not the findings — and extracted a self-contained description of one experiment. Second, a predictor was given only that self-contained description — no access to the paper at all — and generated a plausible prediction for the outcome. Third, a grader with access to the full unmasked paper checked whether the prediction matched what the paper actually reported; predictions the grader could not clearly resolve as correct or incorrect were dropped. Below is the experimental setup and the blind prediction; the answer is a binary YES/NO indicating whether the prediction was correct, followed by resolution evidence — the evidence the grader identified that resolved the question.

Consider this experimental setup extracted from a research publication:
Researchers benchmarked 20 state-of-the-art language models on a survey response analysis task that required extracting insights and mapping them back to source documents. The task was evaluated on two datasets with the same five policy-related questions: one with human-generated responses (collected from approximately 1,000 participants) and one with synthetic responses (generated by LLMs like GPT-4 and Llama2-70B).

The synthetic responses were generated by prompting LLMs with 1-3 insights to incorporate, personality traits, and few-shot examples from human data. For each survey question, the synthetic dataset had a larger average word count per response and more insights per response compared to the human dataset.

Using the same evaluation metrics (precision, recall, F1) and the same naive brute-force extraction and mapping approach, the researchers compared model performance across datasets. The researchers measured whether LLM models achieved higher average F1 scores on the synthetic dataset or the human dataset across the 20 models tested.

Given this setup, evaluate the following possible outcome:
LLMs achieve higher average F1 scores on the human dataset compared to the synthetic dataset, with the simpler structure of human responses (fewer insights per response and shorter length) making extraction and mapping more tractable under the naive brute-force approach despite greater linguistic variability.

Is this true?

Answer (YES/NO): NO